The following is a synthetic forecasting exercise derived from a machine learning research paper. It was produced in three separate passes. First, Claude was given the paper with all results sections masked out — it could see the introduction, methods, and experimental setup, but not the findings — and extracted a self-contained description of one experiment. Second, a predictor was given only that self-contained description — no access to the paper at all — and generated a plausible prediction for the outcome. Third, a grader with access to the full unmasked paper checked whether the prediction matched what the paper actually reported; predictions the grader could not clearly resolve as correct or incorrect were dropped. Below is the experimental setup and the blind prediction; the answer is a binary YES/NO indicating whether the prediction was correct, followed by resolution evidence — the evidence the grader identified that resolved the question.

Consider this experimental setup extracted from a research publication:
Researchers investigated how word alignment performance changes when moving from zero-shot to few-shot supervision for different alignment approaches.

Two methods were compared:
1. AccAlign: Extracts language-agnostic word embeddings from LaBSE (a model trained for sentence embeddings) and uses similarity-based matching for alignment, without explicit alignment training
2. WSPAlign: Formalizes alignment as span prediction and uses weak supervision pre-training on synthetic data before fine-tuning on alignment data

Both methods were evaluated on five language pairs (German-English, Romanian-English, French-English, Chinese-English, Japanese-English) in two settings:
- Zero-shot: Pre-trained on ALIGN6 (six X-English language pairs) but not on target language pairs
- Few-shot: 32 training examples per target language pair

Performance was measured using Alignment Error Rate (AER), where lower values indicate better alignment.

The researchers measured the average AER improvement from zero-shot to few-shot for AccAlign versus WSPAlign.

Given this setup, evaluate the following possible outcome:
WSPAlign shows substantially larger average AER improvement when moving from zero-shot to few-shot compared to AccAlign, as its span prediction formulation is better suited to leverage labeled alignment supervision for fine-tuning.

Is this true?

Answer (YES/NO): YES